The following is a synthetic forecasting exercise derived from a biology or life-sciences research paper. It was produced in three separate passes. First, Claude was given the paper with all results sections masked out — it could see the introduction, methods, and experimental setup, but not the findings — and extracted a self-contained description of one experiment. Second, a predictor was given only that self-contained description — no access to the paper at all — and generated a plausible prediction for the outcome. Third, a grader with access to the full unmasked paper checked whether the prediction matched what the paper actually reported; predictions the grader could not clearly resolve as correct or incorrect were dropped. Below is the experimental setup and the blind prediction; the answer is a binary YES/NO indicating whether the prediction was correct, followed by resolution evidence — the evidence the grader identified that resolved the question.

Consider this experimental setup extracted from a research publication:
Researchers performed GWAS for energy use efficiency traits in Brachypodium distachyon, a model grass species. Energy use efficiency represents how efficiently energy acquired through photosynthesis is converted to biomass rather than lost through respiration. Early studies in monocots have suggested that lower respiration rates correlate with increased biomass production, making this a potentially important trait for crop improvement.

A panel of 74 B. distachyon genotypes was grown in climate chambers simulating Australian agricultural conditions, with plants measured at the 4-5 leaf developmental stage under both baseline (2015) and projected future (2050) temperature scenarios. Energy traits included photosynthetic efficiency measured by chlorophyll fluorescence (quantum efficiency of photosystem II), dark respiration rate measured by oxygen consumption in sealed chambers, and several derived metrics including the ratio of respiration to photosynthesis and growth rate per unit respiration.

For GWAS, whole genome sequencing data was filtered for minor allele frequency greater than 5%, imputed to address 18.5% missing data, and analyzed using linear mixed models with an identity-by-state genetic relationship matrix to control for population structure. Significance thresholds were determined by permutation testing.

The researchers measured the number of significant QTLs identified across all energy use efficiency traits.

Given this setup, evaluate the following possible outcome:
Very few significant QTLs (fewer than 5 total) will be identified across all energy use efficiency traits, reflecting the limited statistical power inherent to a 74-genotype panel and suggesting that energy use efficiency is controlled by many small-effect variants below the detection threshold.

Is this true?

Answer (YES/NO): NO